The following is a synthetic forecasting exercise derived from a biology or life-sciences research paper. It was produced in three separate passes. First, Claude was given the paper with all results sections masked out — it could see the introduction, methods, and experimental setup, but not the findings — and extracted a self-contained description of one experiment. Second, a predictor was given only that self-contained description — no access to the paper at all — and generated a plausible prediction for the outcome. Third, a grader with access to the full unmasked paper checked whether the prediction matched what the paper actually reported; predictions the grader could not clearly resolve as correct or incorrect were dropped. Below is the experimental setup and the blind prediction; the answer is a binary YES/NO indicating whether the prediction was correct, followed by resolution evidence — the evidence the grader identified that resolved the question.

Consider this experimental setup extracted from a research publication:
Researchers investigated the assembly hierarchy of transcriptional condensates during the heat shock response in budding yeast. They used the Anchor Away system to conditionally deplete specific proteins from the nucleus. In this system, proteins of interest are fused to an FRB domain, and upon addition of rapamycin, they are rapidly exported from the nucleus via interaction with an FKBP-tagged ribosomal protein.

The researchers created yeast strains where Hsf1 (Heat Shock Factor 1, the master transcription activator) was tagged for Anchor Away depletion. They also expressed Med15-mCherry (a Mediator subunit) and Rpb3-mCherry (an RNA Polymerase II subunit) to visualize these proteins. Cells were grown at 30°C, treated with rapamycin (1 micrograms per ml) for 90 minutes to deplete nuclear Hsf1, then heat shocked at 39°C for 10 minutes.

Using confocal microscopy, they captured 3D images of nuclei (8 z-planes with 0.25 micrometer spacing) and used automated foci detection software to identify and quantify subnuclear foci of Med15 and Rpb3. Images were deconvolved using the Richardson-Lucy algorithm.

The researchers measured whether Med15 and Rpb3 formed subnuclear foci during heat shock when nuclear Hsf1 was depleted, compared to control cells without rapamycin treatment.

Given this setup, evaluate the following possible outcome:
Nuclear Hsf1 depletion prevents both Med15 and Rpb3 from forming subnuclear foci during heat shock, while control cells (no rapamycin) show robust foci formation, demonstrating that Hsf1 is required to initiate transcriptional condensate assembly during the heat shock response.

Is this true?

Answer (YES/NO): YES